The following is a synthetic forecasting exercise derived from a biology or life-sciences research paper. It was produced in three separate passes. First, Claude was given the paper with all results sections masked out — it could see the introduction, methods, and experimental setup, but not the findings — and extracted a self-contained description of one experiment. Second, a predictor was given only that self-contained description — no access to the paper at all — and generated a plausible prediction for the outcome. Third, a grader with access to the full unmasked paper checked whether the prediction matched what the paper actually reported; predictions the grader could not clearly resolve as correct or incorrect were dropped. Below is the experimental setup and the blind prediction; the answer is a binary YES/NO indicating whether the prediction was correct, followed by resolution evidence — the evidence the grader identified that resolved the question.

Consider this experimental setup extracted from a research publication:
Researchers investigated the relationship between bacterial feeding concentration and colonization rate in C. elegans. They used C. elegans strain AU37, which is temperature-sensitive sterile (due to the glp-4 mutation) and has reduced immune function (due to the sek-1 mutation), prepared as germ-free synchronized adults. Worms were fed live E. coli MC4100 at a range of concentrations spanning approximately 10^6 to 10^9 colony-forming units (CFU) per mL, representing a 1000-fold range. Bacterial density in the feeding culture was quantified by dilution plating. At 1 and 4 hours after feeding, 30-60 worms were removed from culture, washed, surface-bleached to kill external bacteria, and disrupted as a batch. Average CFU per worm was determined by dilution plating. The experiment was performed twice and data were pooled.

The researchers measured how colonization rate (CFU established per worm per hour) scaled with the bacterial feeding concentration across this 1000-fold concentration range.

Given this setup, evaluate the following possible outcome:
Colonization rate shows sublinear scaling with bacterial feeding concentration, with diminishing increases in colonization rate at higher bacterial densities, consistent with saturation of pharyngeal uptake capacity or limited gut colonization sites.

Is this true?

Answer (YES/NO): NO